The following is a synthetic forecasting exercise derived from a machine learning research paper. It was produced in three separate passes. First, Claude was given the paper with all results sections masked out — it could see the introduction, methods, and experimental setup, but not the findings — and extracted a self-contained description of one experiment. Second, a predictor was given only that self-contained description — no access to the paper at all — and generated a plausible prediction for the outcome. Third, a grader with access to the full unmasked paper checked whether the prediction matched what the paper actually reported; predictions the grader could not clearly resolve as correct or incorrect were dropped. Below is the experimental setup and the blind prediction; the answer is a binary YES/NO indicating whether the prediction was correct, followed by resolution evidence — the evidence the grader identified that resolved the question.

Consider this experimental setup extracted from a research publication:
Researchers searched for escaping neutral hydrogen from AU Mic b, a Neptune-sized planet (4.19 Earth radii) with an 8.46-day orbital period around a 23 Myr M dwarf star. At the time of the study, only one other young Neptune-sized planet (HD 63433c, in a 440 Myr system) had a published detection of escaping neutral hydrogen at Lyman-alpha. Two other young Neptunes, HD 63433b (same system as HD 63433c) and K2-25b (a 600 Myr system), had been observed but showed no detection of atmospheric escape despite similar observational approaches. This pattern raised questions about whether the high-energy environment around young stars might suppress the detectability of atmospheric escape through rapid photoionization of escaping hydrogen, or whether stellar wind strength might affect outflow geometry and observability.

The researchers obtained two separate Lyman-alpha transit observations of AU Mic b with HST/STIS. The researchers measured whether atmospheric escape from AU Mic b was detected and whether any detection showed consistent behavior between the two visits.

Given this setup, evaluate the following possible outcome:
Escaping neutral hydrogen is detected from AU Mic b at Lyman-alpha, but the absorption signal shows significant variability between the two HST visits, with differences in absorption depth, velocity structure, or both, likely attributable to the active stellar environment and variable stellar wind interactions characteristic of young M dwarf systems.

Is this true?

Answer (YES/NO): YES